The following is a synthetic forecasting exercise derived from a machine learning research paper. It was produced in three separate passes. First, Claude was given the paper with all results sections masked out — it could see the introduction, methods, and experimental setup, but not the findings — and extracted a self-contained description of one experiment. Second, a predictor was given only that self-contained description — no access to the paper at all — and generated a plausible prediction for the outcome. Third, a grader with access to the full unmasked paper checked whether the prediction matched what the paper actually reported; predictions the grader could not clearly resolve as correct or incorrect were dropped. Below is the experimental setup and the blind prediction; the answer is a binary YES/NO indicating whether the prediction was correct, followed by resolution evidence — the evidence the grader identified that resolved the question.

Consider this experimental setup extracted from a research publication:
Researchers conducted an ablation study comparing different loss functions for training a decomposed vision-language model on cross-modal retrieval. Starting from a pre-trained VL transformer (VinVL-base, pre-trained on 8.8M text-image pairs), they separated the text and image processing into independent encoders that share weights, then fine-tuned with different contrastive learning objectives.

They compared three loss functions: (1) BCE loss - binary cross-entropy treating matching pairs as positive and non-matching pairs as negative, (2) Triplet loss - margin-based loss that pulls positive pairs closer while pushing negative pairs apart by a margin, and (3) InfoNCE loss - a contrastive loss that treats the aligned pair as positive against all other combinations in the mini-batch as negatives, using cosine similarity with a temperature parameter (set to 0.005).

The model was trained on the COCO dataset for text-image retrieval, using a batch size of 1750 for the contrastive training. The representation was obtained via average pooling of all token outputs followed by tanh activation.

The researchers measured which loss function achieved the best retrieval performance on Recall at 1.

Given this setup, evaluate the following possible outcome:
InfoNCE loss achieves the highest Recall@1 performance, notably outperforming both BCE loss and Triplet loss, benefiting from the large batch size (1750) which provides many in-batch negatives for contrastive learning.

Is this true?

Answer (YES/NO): YES